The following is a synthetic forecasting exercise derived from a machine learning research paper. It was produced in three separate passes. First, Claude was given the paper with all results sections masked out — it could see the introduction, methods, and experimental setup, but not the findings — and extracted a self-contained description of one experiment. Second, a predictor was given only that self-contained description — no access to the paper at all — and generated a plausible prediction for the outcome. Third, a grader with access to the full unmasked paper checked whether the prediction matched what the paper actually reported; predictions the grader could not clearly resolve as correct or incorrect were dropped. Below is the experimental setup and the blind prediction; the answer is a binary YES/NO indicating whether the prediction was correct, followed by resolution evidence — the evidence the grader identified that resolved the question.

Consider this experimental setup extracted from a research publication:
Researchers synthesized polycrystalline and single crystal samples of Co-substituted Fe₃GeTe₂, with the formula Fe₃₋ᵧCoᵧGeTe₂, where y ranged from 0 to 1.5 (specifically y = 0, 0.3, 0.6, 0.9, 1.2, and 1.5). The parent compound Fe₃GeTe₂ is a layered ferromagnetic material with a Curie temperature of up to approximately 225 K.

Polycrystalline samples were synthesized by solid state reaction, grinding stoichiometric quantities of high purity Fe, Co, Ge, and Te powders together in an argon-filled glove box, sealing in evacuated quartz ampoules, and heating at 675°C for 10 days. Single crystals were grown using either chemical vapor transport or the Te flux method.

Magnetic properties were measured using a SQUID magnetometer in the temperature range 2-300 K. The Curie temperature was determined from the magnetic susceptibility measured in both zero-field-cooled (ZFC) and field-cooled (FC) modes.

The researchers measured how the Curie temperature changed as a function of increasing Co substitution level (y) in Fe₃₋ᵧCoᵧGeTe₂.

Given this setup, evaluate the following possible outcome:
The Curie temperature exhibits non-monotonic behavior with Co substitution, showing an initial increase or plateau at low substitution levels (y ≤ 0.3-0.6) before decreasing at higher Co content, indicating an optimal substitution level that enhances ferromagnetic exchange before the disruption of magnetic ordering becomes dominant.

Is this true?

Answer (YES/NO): NO